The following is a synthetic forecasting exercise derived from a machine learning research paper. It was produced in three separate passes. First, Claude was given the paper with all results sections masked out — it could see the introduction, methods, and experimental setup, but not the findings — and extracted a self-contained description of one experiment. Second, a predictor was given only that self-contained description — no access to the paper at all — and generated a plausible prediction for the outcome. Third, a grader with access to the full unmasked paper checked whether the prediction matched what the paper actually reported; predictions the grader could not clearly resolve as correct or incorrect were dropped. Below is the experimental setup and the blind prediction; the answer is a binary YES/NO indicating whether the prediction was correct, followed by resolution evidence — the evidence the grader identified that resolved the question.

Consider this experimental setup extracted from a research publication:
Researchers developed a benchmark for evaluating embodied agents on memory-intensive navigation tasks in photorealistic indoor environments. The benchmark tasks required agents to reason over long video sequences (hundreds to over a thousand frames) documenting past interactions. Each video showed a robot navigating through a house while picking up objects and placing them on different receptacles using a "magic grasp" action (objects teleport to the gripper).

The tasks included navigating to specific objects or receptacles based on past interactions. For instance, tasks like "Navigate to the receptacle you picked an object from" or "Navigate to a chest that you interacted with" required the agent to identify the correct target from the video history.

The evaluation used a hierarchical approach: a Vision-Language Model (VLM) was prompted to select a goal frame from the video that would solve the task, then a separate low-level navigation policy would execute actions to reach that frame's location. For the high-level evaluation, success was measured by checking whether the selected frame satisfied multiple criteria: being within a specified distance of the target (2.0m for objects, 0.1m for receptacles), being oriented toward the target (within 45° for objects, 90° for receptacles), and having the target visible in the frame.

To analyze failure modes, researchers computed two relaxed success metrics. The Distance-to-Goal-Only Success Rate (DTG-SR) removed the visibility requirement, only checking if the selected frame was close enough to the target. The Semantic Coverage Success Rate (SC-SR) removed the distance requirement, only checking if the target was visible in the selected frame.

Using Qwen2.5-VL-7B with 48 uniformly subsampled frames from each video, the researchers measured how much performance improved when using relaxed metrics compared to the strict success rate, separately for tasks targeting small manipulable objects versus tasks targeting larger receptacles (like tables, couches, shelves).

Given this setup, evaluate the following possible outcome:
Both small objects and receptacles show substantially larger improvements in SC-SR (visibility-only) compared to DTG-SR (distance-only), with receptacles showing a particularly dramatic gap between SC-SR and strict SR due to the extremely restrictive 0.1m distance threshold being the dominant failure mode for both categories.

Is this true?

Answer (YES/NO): NO